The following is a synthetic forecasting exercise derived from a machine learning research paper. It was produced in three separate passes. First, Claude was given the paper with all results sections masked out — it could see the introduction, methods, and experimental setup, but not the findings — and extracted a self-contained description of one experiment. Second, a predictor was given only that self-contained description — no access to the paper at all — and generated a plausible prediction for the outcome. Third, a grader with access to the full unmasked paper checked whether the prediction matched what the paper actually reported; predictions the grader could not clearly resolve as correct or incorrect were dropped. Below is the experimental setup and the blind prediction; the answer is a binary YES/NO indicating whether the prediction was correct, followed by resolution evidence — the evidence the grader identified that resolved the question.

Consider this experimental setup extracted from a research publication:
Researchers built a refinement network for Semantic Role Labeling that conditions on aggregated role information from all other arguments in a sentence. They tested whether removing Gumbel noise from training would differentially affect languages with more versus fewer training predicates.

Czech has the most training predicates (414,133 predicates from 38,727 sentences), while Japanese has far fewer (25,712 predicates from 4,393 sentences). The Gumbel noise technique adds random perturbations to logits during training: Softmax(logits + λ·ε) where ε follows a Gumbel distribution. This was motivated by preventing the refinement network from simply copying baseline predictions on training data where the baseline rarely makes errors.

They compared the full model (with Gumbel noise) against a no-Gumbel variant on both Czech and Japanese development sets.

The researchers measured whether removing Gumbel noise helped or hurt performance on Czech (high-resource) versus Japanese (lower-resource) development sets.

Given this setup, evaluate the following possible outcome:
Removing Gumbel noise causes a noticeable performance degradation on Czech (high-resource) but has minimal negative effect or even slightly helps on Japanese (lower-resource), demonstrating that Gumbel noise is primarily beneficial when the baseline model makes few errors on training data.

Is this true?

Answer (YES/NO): NO